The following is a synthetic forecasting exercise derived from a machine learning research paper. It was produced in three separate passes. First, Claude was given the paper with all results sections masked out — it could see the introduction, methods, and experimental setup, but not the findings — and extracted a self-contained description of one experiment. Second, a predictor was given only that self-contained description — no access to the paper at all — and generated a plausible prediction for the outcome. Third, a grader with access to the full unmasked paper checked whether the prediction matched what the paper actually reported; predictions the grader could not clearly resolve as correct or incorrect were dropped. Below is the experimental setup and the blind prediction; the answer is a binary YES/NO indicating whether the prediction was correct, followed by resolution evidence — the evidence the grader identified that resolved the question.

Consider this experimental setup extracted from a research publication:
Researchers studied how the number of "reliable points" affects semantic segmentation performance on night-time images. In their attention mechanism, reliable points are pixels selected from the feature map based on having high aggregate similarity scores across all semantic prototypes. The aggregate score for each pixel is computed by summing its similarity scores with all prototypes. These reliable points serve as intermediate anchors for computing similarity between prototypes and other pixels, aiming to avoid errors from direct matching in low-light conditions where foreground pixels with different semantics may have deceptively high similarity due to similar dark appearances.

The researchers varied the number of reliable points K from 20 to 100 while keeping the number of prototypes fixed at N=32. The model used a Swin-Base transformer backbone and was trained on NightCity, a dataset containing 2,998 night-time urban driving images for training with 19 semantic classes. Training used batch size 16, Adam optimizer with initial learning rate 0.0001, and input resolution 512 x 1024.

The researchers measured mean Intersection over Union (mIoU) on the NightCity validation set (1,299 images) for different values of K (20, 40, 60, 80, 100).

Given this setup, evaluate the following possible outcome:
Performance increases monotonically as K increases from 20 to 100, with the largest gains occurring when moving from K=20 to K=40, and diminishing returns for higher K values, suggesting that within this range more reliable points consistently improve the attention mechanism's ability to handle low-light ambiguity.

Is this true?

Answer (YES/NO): NO